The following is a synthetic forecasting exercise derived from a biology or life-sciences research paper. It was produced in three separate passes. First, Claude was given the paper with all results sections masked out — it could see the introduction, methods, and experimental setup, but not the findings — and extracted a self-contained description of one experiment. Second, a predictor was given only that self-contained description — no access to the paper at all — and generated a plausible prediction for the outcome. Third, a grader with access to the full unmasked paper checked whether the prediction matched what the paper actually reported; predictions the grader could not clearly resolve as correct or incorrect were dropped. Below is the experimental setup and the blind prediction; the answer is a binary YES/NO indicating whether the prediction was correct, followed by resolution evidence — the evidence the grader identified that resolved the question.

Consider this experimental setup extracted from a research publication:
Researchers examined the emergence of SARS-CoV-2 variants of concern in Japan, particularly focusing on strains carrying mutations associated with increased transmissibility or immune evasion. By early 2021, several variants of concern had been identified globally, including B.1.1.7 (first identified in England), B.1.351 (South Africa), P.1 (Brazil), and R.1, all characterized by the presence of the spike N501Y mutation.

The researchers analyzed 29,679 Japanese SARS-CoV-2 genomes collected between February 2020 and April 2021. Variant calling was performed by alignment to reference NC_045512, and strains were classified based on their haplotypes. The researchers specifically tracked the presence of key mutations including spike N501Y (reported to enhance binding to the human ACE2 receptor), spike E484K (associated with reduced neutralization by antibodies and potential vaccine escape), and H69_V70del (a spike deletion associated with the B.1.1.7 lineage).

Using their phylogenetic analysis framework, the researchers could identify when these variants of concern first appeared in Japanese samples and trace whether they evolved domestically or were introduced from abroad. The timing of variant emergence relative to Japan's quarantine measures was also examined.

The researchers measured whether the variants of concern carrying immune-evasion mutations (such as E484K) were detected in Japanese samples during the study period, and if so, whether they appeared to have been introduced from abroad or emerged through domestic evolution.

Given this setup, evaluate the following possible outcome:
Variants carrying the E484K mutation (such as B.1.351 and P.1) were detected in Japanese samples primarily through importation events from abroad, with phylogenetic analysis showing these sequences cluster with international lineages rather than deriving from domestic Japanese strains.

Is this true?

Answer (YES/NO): YES